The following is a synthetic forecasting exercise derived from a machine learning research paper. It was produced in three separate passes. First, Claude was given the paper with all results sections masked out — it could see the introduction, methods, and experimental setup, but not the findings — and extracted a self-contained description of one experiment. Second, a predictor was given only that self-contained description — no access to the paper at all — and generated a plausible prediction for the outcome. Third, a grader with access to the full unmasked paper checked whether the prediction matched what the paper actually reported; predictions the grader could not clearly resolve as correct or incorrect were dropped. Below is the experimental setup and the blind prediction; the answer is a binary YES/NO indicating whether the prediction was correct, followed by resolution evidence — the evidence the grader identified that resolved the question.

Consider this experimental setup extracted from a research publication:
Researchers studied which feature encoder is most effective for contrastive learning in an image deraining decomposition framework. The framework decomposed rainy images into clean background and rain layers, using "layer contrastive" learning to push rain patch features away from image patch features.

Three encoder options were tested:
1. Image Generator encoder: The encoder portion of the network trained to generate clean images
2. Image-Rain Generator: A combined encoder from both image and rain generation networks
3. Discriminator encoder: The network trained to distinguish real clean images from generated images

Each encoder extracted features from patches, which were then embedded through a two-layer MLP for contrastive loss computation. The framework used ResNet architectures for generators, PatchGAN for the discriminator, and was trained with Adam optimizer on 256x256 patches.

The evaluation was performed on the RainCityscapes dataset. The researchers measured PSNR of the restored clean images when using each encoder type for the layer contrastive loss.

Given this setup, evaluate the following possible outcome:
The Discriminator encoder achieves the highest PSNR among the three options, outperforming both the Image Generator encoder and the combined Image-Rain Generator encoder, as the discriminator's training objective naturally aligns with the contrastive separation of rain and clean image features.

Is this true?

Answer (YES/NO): YES